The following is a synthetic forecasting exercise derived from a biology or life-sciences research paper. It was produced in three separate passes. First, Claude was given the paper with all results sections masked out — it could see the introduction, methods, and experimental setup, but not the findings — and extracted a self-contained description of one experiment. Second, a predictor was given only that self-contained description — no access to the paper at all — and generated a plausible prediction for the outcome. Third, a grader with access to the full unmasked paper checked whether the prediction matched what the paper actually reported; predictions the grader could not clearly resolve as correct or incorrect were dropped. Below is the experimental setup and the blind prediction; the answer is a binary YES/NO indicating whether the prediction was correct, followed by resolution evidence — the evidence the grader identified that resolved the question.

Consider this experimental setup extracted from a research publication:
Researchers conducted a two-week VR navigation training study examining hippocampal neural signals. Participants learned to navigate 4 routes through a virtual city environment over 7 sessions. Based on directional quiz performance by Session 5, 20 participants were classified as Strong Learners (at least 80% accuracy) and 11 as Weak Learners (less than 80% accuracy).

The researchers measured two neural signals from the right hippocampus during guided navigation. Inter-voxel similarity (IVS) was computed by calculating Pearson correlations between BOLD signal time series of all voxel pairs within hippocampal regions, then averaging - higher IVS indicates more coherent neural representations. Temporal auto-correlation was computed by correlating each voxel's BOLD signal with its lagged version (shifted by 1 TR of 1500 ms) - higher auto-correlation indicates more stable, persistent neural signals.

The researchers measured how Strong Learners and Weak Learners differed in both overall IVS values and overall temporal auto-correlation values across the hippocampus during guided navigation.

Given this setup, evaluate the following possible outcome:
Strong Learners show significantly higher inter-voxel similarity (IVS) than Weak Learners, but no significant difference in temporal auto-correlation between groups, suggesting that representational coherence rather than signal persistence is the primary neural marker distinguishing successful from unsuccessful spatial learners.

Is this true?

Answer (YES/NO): NO